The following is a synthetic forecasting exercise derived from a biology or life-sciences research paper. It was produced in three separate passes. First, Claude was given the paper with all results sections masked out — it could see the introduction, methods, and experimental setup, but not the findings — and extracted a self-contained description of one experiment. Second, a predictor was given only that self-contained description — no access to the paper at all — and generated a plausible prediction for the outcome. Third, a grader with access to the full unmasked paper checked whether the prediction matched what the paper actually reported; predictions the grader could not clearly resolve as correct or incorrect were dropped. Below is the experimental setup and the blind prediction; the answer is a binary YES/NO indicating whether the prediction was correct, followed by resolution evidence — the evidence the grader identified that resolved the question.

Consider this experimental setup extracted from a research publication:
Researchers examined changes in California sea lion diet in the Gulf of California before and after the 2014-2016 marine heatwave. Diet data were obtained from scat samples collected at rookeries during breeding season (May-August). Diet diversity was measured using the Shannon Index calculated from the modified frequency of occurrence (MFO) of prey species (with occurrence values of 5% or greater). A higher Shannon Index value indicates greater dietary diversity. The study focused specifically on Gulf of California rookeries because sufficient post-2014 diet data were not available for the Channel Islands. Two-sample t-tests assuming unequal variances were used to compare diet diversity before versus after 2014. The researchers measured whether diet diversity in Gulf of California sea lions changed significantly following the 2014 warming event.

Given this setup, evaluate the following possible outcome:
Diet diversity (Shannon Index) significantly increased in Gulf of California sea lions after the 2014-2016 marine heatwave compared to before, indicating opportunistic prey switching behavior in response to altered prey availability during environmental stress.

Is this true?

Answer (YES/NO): NO